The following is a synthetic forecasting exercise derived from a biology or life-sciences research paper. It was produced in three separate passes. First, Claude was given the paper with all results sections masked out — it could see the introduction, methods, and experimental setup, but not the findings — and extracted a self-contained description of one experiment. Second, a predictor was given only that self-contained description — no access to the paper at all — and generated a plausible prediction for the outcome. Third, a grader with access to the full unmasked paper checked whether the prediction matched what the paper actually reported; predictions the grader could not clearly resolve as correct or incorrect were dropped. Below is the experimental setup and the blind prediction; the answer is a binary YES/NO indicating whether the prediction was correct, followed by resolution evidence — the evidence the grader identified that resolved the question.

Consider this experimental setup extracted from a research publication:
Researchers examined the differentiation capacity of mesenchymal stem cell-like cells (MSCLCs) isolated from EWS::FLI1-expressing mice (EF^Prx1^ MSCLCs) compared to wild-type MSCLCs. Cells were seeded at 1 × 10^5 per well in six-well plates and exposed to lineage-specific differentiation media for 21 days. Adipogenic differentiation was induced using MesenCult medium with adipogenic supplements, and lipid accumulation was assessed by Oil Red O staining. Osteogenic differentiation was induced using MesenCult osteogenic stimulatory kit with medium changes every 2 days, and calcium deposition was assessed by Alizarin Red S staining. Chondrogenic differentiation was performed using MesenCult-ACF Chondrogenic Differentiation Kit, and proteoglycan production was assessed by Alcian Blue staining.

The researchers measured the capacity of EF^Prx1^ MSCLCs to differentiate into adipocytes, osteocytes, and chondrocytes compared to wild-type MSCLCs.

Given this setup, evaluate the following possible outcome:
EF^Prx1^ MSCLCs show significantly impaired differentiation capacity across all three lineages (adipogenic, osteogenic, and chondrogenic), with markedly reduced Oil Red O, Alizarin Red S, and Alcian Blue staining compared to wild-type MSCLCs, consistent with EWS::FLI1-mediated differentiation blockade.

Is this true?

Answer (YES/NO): NO